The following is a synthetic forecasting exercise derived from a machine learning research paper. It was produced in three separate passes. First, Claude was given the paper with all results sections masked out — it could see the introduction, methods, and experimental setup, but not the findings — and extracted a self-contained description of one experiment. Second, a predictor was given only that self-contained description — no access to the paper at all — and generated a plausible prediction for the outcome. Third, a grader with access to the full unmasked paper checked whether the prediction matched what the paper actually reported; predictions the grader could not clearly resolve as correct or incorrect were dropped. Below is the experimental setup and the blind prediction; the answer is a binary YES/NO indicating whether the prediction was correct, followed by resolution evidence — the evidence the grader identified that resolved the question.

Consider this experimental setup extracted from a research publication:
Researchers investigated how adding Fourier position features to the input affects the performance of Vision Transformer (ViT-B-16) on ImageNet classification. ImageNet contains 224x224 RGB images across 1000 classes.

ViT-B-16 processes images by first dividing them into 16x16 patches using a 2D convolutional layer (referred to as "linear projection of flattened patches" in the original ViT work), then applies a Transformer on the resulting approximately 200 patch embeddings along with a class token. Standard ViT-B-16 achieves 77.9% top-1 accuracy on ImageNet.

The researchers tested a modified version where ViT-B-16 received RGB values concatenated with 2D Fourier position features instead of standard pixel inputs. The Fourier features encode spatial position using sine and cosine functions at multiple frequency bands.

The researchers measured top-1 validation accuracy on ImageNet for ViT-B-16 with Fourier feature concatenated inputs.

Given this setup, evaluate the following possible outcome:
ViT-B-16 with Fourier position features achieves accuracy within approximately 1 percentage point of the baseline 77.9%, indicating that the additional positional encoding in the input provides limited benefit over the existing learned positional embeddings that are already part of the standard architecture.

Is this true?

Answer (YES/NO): NO